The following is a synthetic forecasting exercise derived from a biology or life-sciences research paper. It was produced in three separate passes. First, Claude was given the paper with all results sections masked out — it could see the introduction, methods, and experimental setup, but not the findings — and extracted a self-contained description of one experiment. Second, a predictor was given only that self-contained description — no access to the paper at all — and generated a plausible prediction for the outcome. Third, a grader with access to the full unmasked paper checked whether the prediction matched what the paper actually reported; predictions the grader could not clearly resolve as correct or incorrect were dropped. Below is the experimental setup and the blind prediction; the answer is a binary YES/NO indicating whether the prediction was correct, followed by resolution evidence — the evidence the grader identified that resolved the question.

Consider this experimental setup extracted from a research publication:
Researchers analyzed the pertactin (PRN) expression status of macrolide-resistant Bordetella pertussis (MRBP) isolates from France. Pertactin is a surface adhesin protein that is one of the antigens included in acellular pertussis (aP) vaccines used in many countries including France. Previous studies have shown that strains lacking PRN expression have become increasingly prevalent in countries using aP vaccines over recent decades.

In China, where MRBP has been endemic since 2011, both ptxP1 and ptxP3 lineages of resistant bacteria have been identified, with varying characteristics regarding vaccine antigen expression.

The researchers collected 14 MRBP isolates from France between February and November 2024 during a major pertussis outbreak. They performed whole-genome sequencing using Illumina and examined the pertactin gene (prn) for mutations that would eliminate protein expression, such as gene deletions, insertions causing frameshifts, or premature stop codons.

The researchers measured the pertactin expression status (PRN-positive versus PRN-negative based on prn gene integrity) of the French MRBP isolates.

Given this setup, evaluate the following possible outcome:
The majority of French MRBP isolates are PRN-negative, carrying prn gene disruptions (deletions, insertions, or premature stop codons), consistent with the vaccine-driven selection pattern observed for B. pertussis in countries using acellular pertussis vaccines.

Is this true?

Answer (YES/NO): YES